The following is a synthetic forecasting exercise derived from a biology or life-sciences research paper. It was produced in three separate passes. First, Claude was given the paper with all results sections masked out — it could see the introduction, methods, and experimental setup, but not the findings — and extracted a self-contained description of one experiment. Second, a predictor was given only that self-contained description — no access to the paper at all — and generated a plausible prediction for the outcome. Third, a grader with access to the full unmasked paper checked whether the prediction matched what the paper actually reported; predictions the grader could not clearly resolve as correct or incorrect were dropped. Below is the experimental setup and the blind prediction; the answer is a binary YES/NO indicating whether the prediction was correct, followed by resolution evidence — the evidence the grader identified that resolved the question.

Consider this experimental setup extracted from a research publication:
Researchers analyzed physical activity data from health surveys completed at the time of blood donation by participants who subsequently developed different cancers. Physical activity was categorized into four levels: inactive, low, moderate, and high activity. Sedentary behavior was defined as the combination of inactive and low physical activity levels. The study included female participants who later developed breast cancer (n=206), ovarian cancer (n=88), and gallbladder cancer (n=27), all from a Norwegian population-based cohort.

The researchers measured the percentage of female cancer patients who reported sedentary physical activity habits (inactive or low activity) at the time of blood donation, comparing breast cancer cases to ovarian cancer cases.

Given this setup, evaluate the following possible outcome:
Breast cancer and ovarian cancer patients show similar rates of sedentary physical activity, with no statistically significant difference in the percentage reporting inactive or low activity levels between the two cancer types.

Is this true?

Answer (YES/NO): NO